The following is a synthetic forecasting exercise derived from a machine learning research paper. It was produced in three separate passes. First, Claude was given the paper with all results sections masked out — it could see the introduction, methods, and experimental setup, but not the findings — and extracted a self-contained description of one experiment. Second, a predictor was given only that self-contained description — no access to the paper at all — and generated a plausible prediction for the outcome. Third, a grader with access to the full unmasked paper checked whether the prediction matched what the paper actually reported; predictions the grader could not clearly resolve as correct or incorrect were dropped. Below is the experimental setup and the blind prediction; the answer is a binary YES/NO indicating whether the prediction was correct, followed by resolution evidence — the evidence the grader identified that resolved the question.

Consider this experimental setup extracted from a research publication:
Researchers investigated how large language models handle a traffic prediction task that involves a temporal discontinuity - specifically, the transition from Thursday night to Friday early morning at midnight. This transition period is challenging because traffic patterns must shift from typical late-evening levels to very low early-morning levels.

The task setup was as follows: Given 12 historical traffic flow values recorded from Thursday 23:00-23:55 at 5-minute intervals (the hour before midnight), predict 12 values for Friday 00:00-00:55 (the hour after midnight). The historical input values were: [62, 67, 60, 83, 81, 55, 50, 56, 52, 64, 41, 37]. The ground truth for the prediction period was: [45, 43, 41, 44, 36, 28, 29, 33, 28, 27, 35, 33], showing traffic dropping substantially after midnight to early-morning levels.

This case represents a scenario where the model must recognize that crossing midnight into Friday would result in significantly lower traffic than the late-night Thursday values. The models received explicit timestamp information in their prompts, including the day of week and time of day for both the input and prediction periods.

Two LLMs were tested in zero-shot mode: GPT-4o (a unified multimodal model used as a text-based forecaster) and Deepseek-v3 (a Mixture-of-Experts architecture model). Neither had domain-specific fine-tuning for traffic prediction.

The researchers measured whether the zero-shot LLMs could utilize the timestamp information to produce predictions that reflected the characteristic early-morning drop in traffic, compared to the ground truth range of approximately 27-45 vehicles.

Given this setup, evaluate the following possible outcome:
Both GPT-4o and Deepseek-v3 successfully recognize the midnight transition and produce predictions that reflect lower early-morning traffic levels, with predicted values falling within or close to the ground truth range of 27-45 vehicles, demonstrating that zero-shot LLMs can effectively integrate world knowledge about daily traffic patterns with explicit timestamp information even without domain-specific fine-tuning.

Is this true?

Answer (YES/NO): NO